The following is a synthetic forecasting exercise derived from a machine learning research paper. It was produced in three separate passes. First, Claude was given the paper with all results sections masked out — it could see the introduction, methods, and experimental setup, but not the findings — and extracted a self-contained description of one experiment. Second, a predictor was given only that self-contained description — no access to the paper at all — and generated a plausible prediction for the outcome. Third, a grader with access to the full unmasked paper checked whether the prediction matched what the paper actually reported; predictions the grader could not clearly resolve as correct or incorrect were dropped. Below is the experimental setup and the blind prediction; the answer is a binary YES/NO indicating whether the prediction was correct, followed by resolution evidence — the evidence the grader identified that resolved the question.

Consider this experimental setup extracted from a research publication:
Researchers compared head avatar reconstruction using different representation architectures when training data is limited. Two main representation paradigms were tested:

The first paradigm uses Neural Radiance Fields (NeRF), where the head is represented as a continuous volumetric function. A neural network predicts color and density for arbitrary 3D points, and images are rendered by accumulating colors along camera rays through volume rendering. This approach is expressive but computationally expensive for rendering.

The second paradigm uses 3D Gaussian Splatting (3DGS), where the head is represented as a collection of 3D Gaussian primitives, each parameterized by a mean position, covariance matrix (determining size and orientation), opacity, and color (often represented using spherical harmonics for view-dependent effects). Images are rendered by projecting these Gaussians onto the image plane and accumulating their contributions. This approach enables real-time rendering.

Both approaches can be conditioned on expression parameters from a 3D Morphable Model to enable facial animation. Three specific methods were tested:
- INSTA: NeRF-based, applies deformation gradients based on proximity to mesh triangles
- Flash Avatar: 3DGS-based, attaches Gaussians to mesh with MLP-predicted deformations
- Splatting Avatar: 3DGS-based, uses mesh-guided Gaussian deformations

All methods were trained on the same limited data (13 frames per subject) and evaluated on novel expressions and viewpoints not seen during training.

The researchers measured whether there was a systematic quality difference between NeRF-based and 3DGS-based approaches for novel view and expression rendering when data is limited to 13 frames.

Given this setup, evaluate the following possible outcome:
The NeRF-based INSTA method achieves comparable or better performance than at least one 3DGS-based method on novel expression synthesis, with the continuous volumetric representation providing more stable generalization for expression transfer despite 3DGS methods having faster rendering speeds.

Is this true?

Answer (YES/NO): NO